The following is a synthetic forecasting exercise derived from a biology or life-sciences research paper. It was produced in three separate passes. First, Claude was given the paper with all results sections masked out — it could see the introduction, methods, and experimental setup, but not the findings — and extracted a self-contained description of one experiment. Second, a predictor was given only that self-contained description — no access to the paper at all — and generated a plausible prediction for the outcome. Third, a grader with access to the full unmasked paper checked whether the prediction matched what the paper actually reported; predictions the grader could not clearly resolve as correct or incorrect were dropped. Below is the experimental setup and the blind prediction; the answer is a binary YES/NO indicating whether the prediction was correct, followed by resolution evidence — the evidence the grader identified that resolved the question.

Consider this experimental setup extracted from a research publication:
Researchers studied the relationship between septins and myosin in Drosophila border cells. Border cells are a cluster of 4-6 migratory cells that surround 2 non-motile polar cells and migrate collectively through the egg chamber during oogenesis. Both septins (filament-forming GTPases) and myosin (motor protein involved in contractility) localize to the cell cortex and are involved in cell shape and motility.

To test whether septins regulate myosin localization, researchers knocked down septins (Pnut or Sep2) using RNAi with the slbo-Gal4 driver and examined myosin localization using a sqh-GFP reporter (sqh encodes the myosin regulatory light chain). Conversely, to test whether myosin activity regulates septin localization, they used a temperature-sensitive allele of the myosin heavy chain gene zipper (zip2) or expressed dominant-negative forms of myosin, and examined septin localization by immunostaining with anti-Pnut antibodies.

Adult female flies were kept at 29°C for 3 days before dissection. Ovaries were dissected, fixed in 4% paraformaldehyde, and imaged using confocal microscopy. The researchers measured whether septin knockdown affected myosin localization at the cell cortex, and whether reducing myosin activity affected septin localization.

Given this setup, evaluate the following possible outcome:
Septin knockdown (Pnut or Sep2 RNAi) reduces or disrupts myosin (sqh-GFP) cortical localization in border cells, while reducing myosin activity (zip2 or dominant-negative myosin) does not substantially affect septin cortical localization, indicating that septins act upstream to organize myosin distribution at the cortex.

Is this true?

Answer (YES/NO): NO